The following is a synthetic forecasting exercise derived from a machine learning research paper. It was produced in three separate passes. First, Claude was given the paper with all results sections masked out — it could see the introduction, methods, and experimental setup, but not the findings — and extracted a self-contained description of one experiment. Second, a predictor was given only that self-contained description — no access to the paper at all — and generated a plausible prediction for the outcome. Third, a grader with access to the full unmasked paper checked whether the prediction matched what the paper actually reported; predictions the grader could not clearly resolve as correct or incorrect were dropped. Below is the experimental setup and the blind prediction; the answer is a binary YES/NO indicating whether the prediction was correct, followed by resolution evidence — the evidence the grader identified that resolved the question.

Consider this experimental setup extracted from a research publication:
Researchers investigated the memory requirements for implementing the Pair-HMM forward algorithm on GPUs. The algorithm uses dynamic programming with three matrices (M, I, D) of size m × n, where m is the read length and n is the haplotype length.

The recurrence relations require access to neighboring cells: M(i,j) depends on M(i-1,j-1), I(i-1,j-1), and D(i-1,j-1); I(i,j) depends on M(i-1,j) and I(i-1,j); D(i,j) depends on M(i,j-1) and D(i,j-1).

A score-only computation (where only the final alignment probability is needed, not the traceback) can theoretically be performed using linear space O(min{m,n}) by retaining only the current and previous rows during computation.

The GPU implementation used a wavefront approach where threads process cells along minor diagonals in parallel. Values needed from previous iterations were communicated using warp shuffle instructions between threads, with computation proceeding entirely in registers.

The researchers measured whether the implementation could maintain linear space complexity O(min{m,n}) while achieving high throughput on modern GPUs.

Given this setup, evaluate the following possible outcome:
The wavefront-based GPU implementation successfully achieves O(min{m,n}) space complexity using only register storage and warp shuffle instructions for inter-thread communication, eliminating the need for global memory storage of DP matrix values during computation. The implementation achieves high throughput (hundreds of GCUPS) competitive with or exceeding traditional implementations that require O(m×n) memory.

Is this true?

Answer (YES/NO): YES